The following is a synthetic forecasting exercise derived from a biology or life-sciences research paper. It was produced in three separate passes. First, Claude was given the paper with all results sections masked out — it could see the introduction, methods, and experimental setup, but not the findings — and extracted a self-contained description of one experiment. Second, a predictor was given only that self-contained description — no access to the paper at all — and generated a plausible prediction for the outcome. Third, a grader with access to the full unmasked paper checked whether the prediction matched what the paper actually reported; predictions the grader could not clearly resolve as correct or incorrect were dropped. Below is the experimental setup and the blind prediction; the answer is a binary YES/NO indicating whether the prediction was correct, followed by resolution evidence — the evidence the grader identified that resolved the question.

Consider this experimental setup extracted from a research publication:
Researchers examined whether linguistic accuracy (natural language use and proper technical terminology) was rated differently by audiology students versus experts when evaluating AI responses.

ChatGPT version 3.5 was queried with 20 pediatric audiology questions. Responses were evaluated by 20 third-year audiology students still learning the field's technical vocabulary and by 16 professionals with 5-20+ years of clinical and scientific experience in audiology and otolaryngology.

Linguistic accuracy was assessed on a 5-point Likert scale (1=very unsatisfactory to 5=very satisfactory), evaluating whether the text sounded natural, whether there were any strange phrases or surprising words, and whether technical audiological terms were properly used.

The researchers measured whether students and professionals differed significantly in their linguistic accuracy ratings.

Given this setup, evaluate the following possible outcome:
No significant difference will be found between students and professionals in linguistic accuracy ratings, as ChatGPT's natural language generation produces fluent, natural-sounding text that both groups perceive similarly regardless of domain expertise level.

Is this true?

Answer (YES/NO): NO